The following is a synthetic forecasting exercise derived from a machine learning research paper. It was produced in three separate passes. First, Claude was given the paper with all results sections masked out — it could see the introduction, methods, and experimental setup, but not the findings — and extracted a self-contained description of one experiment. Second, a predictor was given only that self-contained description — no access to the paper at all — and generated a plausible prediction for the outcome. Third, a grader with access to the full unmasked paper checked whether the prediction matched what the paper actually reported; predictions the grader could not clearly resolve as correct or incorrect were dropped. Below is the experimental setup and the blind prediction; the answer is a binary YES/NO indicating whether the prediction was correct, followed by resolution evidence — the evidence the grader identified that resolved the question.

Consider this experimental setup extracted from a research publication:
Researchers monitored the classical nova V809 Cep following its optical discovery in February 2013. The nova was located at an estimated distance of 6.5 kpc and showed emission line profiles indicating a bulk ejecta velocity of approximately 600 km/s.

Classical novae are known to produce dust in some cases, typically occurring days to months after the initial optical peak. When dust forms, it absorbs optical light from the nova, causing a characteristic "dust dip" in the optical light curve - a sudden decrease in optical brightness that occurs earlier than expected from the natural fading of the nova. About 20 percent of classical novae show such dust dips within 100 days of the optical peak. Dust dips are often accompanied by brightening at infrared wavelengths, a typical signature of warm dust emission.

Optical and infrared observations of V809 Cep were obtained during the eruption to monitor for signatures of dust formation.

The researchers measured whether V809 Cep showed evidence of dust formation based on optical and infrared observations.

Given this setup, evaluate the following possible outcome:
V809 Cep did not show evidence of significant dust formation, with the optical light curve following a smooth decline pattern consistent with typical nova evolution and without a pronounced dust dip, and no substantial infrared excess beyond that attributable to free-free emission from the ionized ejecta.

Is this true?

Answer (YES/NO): NO